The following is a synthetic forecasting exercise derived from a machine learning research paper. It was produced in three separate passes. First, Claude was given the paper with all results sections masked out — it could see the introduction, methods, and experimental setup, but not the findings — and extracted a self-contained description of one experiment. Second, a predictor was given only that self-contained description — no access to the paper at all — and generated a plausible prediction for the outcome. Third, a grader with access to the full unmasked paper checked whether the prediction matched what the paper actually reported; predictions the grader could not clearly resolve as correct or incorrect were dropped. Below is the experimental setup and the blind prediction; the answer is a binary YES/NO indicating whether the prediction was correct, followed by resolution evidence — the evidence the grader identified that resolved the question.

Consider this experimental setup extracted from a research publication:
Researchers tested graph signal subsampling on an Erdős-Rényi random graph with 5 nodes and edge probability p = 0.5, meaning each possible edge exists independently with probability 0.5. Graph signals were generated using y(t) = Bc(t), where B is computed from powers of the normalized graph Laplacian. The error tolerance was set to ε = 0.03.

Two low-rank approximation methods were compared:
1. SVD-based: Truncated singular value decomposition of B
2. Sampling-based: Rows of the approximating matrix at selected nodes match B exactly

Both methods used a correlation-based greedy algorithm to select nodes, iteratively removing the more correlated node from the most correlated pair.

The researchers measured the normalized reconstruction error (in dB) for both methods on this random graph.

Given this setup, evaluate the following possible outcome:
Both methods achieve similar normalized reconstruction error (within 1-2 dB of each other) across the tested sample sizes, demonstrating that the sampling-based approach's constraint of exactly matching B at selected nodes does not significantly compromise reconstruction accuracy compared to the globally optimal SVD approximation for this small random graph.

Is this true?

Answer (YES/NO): NO